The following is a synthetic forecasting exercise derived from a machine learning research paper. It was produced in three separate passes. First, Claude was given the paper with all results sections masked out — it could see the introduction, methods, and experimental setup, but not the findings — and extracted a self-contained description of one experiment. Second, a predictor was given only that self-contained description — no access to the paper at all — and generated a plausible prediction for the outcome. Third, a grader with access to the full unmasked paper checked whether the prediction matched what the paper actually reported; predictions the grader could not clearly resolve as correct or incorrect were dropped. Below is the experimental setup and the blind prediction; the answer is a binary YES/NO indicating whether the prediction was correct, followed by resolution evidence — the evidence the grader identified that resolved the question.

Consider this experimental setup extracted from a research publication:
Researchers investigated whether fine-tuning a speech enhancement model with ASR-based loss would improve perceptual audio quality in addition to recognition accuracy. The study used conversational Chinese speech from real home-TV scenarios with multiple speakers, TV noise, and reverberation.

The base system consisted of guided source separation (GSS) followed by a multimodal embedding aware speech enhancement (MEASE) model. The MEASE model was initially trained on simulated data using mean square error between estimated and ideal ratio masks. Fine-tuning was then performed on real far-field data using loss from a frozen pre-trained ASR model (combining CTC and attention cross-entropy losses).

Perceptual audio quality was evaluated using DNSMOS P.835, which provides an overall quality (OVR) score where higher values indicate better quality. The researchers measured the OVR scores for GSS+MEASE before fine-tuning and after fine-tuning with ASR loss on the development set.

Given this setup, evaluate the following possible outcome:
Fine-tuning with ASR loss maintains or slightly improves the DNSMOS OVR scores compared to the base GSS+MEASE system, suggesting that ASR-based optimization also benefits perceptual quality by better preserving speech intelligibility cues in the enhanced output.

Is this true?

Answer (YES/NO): YES